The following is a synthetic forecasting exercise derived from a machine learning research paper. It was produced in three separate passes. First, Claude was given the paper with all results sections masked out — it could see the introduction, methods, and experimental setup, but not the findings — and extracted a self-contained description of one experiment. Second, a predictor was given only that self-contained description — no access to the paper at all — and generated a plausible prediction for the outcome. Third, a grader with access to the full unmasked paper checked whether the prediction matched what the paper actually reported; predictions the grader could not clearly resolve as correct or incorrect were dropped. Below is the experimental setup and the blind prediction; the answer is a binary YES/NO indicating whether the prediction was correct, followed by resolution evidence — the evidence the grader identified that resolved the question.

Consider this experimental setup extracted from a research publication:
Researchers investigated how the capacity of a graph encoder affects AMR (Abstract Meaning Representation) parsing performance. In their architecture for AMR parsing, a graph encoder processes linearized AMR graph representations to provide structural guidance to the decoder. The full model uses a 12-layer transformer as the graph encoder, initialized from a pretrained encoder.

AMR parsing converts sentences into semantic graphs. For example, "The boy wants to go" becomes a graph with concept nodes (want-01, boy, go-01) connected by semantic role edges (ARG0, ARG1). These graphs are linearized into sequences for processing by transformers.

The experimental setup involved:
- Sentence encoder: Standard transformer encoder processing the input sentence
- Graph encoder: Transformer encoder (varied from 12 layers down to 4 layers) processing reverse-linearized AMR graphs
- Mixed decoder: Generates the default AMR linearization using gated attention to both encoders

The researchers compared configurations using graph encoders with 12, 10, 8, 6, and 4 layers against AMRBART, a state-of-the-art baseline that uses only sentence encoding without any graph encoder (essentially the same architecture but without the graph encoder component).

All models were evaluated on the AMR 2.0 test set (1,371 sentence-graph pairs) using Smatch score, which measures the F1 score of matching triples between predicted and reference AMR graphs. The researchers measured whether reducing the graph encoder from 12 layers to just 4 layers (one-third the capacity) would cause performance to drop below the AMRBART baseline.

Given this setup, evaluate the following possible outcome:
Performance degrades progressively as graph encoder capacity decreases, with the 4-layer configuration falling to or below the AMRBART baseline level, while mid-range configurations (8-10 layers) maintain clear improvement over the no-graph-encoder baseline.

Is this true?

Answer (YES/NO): NO